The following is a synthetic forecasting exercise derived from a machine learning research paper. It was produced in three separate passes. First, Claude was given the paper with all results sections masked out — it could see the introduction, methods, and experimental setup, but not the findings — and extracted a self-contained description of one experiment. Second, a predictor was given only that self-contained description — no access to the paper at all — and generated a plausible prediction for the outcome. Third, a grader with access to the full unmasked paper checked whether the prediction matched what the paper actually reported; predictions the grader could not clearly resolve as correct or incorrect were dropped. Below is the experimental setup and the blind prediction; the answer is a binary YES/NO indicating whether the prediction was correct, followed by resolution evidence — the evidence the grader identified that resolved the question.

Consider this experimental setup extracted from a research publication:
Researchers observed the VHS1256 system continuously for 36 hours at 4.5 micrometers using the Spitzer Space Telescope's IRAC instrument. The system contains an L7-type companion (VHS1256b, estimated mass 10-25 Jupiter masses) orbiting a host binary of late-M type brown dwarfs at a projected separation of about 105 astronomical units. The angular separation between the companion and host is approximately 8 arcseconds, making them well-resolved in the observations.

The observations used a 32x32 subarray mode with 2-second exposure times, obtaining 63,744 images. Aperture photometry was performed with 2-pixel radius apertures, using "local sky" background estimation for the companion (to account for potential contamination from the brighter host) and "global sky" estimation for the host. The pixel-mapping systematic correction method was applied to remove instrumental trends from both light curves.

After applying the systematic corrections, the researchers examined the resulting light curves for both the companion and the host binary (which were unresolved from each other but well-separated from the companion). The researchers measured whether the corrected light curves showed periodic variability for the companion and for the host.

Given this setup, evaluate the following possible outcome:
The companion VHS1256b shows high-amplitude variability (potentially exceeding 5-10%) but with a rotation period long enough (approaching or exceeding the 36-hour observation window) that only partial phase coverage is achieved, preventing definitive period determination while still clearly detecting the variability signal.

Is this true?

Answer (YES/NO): NO